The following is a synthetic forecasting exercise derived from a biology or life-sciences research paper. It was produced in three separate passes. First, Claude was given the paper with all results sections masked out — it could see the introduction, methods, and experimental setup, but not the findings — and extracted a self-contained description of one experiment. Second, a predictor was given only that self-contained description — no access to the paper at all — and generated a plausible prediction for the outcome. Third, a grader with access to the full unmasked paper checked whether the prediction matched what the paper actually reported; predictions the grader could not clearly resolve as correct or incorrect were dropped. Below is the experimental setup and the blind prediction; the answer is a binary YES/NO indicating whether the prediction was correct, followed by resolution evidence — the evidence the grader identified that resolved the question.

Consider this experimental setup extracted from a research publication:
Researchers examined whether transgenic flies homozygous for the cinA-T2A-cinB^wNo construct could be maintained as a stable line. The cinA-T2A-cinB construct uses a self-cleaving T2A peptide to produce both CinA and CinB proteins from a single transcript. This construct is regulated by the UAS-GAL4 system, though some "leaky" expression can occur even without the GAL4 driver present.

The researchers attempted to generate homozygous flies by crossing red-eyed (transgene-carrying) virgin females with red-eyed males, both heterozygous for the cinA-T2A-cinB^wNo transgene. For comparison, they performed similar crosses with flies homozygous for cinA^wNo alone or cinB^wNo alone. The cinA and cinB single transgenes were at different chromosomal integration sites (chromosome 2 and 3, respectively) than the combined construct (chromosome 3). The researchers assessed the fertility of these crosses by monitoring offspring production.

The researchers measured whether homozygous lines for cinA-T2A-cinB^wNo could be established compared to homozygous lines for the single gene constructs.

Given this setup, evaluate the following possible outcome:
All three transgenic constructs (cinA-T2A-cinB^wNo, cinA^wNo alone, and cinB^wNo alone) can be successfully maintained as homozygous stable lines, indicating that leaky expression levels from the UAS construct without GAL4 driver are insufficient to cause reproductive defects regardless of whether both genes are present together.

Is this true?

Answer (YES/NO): NO